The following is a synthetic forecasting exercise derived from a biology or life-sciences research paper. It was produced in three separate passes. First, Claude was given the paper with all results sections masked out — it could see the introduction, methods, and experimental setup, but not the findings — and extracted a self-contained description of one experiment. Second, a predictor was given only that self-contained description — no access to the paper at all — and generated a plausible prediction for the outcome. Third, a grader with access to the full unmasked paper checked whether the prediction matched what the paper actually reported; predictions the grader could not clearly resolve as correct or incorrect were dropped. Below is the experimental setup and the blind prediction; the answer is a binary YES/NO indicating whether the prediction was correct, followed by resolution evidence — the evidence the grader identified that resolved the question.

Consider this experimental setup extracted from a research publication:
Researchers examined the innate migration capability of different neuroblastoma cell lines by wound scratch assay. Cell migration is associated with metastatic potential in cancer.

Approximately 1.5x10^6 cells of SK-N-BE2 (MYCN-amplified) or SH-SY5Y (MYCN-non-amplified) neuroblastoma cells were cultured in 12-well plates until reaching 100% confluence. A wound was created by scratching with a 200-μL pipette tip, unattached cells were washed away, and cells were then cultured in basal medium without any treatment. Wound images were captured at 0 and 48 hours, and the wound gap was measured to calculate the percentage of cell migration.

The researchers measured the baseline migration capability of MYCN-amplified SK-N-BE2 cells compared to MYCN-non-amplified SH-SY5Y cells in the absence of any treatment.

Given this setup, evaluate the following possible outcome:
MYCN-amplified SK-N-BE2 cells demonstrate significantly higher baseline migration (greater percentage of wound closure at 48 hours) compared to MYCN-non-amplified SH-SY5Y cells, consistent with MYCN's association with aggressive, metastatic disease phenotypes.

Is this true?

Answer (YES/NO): YES